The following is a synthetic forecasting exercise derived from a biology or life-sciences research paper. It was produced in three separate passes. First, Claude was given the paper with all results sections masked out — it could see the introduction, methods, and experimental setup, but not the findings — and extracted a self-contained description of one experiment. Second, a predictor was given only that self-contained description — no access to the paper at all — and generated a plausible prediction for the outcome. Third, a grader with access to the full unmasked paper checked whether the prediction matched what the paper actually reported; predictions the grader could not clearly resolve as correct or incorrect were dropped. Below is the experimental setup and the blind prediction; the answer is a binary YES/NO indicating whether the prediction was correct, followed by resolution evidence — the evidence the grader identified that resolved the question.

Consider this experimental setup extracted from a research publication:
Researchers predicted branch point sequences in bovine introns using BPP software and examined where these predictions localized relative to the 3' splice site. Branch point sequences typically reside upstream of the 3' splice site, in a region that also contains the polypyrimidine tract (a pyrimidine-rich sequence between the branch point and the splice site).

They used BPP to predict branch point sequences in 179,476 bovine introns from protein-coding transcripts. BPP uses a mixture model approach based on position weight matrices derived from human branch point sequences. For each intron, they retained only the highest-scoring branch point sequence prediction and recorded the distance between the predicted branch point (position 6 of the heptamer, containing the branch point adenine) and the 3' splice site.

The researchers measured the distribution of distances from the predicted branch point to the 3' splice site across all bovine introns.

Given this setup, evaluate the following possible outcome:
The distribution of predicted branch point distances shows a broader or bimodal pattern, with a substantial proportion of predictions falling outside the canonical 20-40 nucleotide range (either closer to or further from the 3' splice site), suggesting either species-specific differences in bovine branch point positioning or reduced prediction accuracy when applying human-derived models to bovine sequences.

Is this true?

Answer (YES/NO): NO